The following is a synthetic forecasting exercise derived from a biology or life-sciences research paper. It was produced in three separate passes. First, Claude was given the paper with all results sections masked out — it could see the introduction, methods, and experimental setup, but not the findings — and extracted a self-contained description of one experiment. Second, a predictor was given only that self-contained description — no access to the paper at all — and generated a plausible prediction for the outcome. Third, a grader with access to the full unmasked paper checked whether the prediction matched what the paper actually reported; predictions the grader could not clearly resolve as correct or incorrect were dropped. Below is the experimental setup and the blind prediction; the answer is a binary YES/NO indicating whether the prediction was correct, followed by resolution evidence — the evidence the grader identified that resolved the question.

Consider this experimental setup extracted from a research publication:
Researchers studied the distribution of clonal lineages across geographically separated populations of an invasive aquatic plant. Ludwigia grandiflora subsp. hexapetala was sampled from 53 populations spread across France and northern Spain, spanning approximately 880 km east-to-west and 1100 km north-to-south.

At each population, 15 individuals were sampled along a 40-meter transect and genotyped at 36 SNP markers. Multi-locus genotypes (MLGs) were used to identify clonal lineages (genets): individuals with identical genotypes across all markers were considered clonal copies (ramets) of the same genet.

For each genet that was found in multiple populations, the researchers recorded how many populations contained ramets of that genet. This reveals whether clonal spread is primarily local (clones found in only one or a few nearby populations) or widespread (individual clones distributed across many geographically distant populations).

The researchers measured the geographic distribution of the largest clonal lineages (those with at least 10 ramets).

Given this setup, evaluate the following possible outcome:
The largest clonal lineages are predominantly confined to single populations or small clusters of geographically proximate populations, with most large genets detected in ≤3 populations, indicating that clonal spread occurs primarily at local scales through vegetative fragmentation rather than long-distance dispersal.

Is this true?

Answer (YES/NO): NO